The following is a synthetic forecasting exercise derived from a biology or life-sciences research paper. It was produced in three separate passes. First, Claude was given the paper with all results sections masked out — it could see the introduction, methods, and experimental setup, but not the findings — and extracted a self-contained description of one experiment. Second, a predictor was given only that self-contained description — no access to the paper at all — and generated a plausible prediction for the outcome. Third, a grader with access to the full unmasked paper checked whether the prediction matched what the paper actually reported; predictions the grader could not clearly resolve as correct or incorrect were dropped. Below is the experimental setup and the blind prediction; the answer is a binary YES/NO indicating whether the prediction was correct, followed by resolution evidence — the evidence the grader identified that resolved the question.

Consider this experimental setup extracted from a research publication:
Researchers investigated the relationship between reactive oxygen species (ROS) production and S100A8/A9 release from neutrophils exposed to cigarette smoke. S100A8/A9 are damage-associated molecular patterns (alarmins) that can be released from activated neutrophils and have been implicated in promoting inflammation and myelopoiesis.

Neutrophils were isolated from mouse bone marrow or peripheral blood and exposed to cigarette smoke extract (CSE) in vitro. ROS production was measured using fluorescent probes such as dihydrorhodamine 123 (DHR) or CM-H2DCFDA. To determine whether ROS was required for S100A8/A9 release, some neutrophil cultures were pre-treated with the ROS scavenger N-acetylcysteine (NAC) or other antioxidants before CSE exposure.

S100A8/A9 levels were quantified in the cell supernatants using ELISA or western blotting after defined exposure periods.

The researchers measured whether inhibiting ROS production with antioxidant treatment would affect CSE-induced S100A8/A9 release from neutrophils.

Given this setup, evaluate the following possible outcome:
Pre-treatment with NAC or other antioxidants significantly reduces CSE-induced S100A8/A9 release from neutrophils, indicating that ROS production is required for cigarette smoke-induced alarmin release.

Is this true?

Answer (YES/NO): YES